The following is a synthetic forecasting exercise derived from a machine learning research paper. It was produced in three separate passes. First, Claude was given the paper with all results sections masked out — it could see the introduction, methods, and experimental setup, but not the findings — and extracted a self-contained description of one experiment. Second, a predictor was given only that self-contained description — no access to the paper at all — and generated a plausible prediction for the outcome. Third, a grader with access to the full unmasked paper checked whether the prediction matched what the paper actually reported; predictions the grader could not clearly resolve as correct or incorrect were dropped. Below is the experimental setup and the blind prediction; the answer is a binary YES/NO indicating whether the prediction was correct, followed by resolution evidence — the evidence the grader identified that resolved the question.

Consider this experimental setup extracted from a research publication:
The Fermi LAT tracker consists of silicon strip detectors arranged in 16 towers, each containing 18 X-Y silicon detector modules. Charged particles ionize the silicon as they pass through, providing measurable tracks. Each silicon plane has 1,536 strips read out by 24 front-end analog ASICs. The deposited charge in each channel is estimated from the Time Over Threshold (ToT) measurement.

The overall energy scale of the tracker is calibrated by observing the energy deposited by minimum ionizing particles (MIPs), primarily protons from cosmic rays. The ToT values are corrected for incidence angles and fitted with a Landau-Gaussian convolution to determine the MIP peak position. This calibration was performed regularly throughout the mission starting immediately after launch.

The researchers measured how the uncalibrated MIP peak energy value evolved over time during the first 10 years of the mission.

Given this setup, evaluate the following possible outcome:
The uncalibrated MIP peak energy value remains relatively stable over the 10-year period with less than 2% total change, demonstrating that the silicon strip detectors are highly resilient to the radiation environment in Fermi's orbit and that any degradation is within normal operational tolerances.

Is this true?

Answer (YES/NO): NO